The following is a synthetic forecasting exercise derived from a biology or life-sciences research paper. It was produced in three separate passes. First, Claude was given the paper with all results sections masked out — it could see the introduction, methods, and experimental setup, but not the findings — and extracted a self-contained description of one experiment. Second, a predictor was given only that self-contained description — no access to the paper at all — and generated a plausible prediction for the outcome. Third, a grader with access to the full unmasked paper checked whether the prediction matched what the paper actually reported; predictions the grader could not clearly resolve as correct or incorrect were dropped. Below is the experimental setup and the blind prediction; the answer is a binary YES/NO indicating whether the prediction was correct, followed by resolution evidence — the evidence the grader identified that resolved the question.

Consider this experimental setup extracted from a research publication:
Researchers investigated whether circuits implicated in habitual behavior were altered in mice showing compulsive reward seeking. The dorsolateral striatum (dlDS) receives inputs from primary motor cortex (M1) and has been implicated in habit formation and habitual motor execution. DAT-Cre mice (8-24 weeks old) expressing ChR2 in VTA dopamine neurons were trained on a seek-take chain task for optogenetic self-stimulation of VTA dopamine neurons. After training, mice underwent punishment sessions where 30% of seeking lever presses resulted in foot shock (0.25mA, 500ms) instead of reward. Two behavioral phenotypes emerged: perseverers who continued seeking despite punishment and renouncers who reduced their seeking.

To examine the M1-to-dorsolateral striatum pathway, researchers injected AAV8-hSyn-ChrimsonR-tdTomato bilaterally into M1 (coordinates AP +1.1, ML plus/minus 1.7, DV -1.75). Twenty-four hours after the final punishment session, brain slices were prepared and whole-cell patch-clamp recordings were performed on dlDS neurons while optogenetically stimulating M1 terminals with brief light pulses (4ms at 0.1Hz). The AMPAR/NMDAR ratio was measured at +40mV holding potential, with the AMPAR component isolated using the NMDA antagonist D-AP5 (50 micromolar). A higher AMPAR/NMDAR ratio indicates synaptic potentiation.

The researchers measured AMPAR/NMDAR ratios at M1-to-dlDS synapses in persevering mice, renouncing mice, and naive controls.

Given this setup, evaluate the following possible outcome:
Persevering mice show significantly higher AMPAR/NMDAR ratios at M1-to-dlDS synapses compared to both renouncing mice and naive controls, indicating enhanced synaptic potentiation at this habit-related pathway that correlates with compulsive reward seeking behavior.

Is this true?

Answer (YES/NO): NO